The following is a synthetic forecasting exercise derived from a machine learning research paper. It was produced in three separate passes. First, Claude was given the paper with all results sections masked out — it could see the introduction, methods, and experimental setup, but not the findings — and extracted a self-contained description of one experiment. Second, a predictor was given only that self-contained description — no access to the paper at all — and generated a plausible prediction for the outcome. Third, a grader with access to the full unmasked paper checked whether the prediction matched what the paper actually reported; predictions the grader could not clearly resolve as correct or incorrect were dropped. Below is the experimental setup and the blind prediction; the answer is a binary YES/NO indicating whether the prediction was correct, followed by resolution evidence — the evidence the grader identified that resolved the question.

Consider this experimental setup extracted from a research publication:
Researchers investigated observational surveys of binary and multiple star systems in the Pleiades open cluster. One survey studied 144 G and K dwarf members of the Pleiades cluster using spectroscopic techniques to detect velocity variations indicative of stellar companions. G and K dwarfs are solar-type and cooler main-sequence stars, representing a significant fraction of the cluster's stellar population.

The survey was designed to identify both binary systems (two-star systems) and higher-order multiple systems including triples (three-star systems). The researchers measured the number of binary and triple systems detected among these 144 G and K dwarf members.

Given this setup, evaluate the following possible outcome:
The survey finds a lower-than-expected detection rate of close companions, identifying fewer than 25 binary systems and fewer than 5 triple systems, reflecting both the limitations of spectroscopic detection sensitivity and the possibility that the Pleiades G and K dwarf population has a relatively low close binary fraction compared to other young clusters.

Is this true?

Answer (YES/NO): YES